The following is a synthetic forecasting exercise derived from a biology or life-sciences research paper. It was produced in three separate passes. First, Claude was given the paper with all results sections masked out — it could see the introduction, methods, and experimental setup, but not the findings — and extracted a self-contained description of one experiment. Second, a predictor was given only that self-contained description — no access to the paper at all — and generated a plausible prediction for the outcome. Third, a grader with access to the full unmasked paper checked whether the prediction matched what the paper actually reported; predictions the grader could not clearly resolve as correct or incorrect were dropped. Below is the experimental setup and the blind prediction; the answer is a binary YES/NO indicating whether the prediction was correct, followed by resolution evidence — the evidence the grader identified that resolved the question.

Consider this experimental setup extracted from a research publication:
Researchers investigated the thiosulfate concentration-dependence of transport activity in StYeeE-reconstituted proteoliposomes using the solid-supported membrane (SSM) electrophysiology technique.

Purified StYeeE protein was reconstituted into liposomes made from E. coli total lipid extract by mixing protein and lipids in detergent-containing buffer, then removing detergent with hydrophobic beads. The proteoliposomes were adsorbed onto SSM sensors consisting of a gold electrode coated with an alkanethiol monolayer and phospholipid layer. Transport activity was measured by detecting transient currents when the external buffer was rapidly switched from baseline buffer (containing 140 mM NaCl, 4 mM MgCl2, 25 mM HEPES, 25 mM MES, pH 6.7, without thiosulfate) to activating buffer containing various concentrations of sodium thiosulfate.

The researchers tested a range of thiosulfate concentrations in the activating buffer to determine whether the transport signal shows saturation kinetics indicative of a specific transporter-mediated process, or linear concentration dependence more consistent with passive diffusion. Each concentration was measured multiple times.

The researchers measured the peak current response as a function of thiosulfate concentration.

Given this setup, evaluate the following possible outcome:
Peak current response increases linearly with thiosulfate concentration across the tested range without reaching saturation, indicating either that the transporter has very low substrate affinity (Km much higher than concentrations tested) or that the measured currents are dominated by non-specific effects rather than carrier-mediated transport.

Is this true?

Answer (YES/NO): NO